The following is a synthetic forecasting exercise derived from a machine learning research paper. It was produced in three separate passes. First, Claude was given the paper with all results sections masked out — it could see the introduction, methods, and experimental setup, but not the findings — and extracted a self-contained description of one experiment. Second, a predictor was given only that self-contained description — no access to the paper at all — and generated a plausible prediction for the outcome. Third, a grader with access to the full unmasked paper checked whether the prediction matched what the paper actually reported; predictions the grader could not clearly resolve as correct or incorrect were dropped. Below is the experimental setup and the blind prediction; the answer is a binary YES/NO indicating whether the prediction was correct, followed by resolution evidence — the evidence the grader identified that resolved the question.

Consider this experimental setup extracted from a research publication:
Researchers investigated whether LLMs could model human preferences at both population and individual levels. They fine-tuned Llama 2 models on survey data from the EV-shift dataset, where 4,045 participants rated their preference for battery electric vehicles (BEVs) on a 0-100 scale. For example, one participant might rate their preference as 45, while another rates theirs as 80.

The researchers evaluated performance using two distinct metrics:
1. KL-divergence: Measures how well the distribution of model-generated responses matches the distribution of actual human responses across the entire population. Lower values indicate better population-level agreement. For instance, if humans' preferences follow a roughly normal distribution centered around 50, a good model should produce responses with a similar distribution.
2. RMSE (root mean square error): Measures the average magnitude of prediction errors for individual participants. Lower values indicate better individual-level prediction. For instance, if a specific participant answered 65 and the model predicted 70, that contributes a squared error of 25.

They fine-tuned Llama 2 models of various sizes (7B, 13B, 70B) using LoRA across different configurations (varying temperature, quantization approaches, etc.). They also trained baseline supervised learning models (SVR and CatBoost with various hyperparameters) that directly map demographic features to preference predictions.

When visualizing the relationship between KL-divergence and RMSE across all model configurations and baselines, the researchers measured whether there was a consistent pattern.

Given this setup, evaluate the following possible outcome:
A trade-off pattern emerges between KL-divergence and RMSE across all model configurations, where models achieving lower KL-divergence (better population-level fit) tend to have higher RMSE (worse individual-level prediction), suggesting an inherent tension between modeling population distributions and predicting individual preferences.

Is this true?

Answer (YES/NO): YES